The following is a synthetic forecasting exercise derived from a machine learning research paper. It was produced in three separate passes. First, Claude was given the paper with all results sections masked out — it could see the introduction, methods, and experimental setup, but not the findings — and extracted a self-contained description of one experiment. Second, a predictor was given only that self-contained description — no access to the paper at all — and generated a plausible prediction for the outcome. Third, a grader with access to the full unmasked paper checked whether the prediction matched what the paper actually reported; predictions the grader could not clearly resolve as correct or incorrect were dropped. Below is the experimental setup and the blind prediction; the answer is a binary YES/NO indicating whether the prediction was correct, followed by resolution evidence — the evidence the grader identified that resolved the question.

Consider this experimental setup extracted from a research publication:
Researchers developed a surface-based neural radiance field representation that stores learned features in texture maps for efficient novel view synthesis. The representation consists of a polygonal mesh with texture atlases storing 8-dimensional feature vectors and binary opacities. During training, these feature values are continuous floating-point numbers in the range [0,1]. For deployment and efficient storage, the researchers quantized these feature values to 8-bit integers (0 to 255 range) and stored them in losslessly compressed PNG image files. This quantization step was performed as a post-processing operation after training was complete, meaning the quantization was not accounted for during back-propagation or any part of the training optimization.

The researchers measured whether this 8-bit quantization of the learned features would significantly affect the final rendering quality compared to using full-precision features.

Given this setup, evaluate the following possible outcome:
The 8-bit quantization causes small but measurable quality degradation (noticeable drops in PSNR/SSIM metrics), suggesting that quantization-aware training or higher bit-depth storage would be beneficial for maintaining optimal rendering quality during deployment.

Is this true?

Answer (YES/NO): NO